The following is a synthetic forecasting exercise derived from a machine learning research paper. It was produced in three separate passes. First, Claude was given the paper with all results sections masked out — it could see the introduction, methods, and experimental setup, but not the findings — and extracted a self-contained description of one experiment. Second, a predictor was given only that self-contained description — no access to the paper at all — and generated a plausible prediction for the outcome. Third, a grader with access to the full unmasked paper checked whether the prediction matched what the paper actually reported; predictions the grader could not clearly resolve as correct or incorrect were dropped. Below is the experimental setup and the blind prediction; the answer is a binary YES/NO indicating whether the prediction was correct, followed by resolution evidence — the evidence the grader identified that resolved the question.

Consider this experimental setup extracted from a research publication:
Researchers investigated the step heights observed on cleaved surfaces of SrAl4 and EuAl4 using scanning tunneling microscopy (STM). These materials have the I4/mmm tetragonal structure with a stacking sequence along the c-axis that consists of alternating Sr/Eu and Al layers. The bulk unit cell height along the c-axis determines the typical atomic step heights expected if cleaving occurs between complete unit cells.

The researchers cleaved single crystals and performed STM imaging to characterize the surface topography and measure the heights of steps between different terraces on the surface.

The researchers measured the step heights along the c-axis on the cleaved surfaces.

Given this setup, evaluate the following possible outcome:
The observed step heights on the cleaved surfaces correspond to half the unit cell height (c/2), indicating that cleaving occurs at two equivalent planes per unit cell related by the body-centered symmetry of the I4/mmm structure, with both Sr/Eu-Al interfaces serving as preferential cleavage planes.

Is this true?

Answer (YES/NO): YES